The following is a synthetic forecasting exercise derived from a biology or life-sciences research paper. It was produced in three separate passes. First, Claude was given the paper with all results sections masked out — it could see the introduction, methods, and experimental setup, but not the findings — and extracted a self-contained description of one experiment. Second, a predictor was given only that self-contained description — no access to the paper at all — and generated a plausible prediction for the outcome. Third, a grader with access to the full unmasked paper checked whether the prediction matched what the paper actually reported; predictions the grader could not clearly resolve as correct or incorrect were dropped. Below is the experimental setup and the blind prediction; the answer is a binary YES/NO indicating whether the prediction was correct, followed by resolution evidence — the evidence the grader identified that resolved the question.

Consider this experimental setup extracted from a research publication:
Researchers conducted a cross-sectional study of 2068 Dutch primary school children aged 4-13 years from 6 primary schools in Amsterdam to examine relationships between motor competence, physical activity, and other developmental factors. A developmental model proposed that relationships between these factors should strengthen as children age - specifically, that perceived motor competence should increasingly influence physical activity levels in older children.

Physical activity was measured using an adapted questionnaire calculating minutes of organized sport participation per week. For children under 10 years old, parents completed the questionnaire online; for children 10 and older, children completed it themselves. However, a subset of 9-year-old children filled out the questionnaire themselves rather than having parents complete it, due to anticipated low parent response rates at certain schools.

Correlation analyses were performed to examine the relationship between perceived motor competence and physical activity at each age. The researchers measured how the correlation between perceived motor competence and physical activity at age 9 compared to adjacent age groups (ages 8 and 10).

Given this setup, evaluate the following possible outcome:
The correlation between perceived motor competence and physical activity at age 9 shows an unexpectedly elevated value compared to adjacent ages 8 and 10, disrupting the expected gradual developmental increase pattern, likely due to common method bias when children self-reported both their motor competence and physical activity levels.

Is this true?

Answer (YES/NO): NO